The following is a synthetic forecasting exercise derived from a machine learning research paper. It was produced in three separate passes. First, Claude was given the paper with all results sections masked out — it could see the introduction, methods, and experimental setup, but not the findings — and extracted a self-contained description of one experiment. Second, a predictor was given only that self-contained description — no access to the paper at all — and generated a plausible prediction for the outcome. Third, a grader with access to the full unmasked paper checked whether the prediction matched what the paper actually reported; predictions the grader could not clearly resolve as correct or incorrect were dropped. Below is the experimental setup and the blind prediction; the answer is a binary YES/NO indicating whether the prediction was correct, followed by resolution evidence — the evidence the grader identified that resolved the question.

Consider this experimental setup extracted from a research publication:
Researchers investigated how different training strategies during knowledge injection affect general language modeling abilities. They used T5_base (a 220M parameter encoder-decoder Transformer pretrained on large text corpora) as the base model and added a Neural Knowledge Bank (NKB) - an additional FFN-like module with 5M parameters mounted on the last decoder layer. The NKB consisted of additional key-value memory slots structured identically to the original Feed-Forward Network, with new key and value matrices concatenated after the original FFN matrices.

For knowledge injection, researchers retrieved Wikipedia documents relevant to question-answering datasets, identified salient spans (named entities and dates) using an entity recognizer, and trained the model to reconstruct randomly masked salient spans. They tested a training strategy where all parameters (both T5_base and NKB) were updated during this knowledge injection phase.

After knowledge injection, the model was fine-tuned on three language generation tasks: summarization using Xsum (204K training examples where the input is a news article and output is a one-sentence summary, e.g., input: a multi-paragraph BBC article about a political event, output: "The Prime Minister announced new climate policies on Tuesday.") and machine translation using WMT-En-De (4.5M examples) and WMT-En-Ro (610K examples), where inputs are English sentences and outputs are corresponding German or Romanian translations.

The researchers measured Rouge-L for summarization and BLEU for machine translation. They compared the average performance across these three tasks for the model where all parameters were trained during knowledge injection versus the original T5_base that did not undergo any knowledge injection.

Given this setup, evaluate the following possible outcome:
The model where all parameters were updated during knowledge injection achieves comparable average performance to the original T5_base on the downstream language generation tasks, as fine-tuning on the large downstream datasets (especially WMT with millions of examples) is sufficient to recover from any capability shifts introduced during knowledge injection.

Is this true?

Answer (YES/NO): NO